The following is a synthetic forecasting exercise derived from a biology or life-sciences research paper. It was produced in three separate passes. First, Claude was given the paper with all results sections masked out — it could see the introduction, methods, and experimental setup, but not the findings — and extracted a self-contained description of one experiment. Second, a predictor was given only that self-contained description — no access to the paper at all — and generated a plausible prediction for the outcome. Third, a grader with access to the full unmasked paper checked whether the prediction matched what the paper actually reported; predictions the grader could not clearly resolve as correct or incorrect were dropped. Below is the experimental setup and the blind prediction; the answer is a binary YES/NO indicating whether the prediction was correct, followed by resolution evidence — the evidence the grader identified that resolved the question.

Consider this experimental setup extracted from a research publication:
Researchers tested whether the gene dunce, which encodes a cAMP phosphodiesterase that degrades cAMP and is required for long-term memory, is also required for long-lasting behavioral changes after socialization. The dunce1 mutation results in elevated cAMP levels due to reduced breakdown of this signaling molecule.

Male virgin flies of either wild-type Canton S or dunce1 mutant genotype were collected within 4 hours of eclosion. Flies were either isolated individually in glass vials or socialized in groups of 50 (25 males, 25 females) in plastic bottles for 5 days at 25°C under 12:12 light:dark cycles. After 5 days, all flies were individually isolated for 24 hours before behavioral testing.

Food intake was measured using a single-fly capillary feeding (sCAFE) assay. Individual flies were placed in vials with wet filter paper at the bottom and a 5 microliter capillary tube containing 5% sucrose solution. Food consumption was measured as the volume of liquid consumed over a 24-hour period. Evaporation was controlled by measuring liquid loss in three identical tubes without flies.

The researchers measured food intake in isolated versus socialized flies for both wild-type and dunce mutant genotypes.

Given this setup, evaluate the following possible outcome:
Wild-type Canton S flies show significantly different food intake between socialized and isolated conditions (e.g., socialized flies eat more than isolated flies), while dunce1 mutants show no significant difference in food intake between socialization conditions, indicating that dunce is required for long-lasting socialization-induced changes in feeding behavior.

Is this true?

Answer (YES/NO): NO